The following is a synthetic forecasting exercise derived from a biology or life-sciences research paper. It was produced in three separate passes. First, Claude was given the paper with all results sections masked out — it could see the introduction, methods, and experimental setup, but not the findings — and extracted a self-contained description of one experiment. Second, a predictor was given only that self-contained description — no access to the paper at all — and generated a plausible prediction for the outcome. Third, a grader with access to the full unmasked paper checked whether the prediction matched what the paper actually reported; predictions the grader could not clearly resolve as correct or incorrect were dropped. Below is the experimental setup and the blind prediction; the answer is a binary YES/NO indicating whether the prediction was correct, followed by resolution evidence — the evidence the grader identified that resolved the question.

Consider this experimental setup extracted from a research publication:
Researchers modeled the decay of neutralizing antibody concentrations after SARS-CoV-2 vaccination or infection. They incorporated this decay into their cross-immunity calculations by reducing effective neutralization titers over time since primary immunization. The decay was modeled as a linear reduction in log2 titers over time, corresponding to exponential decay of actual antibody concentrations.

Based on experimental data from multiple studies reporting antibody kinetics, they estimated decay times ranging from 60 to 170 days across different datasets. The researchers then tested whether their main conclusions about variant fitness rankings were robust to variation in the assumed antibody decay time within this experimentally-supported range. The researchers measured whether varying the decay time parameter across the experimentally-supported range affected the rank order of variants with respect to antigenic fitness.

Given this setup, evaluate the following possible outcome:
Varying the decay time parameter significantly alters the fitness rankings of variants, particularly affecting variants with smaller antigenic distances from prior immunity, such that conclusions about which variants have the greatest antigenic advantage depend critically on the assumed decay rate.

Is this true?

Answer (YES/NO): NO